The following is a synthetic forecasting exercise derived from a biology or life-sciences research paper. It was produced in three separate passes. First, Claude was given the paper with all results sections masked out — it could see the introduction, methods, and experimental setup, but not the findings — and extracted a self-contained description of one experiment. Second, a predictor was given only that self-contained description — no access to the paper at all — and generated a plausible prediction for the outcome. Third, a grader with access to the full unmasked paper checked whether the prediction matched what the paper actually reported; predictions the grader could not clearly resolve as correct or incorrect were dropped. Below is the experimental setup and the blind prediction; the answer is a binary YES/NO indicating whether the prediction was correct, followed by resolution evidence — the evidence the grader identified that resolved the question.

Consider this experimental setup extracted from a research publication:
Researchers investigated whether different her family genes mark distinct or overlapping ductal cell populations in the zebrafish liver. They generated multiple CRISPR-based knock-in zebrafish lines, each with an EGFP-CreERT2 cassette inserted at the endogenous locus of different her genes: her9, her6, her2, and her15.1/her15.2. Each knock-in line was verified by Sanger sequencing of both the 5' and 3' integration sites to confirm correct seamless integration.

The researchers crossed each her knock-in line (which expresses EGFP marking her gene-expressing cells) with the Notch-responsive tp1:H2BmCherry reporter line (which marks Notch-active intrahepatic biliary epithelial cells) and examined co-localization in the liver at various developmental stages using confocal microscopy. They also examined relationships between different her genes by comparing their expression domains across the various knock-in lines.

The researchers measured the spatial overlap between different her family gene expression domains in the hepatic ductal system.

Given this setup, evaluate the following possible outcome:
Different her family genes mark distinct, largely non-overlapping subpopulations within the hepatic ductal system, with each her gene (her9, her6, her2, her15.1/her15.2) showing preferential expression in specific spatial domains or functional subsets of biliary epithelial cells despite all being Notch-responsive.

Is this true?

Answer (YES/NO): NO